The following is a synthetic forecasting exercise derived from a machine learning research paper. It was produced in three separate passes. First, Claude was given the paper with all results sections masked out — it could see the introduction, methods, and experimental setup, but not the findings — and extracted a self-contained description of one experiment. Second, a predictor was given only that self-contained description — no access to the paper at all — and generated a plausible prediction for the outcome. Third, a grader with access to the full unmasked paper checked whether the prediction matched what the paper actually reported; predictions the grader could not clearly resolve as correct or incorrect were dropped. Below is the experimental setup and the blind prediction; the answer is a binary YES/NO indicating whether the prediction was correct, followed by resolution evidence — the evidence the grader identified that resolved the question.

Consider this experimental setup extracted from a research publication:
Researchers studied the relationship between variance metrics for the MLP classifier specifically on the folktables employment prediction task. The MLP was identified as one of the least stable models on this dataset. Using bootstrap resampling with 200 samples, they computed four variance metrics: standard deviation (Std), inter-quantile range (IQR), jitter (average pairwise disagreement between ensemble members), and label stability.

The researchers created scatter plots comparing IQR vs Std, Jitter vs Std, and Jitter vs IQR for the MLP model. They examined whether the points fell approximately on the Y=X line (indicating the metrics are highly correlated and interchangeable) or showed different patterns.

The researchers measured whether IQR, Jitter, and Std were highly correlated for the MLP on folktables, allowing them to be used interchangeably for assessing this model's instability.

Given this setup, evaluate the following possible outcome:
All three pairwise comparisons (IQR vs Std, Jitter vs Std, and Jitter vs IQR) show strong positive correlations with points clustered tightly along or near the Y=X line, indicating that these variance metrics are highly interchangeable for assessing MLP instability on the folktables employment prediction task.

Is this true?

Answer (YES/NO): YES